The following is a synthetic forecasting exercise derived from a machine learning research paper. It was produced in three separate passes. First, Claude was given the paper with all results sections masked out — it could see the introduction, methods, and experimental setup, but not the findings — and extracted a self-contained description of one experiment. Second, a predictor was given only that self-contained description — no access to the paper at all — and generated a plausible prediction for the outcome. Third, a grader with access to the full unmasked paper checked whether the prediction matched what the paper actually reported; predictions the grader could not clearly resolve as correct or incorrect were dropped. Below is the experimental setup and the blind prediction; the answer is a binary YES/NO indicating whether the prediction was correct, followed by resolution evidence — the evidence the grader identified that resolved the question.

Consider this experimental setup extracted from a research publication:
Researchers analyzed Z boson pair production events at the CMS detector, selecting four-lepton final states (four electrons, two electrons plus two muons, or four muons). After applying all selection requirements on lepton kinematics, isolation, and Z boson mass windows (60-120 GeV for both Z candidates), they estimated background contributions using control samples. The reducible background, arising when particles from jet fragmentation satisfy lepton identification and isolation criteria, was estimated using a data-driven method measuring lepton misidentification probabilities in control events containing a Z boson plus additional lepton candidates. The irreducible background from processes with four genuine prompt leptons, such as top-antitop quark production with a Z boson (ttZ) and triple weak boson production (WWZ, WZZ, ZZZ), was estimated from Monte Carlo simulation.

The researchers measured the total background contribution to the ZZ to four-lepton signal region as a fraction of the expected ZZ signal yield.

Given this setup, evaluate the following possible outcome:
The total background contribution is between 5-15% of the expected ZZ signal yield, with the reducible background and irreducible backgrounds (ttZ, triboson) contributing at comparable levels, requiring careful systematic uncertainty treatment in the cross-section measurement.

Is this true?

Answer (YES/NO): NO